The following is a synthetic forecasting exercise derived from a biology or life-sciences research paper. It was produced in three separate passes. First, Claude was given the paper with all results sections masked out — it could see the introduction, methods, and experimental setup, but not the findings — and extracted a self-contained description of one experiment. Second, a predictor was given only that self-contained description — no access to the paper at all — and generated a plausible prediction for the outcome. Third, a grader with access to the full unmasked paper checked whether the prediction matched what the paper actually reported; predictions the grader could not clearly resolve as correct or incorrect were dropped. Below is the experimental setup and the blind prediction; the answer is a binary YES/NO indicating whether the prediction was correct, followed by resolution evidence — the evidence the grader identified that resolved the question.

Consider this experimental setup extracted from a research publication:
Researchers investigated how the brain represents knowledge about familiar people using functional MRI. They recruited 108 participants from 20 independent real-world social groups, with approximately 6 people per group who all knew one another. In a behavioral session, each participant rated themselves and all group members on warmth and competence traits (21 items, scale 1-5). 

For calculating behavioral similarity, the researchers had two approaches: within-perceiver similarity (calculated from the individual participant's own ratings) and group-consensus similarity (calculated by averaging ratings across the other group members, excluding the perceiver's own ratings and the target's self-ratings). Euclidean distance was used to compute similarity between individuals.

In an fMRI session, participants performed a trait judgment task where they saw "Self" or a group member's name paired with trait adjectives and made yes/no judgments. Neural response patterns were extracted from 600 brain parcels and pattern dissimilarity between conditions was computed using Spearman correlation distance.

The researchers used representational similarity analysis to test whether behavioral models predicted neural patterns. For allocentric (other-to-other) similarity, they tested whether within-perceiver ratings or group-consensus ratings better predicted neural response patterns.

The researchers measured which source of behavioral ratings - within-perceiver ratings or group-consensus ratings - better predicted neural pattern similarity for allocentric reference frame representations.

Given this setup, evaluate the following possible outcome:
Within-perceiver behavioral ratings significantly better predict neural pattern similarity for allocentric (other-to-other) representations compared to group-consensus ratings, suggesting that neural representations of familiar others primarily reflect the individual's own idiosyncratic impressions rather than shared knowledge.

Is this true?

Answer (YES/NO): YES